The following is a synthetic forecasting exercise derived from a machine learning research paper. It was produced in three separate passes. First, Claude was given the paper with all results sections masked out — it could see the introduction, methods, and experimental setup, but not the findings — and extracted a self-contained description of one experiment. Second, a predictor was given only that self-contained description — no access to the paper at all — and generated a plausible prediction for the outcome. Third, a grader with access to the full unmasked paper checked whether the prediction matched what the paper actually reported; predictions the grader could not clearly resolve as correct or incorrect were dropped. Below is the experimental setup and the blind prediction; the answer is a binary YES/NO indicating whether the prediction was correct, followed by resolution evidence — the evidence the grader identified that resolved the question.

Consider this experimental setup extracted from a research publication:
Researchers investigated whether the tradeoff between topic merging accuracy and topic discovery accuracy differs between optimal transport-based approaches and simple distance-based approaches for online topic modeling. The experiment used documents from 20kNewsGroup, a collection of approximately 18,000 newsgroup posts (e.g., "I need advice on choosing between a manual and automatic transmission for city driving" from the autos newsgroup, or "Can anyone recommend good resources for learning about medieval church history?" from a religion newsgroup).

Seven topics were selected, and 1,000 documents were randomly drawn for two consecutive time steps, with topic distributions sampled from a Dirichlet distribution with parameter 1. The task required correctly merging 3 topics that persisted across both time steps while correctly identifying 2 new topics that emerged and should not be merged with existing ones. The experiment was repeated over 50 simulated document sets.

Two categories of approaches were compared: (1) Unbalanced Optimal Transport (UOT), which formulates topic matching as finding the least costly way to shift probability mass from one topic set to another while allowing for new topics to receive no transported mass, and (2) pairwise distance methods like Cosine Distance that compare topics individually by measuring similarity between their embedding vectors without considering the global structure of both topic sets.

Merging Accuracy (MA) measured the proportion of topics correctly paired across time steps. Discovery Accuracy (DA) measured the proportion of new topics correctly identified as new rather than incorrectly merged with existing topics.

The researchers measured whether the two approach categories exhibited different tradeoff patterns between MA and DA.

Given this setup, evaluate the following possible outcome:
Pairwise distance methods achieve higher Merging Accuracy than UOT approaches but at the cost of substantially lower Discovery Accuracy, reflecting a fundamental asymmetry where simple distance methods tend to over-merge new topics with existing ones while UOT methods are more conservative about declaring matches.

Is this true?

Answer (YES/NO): NO